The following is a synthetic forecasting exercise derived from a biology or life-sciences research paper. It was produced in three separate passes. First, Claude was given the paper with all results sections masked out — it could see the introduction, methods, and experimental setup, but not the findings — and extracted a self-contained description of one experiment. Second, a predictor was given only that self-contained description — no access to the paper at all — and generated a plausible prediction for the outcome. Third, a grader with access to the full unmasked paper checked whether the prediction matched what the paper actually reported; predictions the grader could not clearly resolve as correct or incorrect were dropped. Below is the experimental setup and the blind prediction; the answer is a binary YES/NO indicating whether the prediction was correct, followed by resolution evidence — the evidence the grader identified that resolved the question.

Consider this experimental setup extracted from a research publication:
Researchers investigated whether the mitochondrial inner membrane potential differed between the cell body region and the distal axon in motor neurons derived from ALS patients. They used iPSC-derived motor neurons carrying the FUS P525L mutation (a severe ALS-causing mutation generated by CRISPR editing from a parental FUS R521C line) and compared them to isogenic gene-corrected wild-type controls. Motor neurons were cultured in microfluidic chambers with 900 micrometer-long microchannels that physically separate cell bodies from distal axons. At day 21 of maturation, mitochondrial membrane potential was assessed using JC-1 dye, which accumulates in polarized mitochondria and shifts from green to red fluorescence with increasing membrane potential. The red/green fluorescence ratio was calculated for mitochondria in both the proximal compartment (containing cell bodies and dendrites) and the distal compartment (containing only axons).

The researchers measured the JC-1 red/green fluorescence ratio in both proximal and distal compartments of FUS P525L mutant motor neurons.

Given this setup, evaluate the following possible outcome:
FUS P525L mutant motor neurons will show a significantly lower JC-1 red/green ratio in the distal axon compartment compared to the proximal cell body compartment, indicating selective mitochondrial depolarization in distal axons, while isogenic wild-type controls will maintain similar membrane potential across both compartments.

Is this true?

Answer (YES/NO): YES